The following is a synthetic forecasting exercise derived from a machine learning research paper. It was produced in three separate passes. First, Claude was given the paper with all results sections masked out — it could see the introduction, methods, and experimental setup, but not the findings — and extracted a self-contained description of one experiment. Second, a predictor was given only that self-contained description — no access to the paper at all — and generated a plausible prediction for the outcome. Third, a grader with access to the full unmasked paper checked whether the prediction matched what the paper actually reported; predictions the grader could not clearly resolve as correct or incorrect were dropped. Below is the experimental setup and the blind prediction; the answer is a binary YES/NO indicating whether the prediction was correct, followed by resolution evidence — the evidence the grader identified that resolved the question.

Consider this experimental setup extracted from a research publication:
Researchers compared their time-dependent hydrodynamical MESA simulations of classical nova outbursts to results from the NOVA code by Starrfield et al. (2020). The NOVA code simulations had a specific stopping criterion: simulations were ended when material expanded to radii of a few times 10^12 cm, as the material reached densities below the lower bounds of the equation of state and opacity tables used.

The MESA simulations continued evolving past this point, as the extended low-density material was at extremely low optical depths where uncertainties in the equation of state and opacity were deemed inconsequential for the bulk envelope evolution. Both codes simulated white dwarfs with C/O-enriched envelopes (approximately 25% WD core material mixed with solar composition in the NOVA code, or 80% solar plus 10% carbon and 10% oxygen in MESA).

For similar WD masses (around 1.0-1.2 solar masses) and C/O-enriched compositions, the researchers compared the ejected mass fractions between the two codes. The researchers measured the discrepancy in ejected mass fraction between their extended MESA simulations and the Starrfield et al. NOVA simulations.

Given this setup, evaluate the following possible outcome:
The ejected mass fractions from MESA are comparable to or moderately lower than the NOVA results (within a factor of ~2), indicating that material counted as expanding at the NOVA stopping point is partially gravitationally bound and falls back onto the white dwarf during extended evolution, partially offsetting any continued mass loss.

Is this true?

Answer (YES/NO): NO